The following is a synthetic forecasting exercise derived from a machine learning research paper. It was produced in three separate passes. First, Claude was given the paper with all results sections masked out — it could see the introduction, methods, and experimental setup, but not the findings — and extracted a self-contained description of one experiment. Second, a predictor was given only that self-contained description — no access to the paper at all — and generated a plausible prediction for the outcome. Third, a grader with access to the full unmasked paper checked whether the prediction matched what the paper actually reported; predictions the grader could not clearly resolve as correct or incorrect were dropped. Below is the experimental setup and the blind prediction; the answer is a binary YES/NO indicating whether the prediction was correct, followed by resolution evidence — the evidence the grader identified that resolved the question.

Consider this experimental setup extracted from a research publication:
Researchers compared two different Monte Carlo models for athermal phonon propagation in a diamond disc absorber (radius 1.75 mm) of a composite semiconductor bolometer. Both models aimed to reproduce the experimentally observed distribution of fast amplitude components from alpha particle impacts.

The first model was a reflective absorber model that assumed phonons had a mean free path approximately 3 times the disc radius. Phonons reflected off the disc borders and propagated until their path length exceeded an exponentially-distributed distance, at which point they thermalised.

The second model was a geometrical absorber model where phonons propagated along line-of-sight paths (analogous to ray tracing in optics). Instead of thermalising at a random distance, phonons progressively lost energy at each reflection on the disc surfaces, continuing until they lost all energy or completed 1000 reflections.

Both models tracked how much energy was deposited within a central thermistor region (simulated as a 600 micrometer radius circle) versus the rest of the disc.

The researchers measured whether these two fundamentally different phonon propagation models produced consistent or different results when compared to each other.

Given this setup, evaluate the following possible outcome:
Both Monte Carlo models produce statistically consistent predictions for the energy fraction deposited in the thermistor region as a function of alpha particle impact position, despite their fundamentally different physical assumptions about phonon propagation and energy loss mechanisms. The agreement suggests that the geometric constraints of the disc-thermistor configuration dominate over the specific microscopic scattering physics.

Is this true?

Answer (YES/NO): YES